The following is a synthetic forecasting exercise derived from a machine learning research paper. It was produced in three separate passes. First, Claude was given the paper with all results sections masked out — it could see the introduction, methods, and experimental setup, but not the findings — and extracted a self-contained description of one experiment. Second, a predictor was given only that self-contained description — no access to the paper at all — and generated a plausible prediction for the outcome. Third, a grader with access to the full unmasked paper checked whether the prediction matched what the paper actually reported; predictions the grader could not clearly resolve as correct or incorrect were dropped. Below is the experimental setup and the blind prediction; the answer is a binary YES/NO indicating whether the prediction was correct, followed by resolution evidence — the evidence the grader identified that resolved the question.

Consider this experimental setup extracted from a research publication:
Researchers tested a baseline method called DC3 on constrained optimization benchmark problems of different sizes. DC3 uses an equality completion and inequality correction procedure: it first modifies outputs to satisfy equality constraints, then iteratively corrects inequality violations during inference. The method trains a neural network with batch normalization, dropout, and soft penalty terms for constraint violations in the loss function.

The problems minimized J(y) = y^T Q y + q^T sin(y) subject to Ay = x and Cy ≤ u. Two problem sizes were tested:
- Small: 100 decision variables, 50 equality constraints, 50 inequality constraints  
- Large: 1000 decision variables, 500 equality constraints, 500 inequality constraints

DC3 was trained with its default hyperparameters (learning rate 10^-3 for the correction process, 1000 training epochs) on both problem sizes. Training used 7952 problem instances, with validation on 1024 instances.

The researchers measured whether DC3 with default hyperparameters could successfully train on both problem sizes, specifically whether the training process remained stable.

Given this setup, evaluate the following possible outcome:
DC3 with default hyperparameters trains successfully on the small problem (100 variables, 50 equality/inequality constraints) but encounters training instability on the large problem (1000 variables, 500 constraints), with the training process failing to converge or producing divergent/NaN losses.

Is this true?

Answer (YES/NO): YES